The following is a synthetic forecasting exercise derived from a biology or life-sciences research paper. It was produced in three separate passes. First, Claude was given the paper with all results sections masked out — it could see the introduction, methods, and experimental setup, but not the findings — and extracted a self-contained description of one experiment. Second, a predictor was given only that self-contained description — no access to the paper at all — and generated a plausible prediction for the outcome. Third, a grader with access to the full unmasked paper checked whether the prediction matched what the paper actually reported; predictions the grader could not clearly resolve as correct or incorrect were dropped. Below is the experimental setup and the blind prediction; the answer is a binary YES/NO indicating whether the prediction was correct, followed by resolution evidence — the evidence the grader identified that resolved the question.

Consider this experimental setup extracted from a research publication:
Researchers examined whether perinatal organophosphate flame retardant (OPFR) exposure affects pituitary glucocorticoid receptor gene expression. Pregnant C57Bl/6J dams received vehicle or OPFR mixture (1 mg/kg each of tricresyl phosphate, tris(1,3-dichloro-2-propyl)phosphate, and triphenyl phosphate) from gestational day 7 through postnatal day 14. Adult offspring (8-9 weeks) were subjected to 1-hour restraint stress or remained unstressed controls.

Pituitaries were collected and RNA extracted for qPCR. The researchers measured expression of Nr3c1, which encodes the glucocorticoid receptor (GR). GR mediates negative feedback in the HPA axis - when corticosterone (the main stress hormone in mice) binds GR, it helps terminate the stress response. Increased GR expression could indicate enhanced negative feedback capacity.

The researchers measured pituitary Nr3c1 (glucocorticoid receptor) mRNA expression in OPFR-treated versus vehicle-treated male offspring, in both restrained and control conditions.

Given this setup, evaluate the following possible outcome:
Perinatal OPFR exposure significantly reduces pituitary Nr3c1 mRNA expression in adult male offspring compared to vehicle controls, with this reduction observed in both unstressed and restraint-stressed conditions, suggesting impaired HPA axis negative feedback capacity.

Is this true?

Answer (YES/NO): NO